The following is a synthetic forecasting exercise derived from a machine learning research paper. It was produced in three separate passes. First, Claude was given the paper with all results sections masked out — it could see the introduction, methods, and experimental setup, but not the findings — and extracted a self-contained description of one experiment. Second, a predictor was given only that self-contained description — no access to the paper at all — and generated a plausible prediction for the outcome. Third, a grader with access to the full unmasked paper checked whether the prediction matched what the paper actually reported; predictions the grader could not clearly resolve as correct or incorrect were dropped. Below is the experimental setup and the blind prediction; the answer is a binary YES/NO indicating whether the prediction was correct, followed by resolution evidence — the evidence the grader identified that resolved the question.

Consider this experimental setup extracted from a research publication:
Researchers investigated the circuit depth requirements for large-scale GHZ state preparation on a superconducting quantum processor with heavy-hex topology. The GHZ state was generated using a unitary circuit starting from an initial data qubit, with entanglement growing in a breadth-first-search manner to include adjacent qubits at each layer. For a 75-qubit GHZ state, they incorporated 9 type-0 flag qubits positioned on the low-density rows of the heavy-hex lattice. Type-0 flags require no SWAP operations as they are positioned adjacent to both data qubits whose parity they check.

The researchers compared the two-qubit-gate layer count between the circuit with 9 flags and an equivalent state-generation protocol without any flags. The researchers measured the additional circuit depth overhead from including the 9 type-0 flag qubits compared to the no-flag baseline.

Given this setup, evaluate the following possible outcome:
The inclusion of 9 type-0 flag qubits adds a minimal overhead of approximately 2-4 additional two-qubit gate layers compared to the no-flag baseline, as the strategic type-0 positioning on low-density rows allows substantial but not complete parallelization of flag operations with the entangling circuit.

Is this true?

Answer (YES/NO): NO